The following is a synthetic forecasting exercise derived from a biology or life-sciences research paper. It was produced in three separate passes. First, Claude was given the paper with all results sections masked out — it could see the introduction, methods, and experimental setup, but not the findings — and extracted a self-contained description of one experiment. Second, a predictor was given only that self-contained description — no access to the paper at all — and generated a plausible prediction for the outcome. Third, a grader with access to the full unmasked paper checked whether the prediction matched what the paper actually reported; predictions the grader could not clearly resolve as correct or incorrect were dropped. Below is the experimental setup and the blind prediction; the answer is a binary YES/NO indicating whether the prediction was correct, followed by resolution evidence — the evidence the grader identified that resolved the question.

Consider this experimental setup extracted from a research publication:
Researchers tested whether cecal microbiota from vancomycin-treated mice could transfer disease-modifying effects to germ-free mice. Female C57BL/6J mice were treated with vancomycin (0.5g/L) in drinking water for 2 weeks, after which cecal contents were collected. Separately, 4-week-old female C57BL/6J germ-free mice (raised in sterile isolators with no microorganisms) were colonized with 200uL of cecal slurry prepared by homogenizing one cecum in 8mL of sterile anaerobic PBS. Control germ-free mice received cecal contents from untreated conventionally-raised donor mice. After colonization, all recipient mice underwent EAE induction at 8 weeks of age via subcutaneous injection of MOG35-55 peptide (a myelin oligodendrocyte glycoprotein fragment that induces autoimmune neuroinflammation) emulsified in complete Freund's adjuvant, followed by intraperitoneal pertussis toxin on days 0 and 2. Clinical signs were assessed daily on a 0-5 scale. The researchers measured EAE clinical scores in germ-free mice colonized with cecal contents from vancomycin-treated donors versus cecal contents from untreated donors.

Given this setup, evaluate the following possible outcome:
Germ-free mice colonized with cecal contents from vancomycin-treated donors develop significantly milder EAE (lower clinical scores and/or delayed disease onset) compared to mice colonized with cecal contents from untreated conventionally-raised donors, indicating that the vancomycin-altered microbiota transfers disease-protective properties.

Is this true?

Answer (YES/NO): YES